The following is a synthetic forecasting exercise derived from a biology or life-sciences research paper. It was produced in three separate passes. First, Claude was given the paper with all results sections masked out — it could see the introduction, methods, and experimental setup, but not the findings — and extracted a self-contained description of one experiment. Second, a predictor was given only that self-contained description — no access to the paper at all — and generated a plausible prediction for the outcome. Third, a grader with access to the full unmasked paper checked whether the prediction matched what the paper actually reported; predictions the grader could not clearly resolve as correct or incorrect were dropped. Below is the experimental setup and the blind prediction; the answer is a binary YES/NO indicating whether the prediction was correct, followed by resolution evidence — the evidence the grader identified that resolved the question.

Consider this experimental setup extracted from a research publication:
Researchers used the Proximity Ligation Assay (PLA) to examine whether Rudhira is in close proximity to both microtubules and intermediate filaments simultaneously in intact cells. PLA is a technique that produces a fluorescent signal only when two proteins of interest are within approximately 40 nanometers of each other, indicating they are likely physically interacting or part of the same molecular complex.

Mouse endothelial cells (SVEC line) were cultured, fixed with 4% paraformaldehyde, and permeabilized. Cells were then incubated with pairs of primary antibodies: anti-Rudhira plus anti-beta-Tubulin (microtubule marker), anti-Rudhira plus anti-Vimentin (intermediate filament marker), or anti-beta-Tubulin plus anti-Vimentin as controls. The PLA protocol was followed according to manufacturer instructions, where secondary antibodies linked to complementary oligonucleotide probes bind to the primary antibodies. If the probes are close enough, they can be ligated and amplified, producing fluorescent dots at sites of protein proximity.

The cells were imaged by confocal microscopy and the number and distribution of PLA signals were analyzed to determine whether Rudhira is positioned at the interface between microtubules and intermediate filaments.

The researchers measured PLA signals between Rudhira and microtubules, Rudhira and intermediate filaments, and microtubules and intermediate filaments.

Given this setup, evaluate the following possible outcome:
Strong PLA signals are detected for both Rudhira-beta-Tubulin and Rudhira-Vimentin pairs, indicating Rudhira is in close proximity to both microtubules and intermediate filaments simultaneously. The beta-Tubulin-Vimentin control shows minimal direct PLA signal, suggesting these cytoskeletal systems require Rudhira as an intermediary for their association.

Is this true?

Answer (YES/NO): NO